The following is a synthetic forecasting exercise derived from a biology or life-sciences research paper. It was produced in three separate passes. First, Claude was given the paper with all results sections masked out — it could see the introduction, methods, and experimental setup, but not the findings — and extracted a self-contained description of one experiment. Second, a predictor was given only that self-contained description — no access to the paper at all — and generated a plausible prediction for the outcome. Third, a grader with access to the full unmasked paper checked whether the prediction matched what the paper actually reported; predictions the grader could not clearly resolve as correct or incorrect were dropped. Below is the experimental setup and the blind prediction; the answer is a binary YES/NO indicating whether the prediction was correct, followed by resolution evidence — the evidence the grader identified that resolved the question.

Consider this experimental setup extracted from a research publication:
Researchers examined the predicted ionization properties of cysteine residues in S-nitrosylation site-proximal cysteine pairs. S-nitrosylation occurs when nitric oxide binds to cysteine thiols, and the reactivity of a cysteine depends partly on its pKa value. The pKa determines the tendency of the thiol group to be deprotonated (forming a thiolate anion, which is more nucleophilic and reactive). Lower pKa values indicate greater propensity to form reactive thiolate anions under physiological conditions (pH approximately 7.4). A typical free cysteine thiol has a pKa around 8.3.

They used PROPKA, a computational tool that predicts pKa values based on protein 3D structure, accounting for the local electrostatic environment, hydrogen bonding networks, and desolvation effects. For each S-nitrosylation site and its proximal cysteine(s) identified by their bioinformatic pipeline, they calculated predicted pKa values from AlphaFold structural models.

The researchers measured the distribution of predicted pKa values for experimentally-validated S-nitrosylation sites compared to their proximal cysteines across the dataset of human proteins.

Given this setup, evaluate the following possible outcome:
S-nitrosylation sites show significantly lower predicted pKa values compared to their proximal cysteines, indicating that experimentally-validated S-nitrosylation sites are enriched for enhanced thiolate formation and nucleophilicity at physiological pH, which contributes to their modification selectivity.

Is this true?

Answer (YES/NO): NO